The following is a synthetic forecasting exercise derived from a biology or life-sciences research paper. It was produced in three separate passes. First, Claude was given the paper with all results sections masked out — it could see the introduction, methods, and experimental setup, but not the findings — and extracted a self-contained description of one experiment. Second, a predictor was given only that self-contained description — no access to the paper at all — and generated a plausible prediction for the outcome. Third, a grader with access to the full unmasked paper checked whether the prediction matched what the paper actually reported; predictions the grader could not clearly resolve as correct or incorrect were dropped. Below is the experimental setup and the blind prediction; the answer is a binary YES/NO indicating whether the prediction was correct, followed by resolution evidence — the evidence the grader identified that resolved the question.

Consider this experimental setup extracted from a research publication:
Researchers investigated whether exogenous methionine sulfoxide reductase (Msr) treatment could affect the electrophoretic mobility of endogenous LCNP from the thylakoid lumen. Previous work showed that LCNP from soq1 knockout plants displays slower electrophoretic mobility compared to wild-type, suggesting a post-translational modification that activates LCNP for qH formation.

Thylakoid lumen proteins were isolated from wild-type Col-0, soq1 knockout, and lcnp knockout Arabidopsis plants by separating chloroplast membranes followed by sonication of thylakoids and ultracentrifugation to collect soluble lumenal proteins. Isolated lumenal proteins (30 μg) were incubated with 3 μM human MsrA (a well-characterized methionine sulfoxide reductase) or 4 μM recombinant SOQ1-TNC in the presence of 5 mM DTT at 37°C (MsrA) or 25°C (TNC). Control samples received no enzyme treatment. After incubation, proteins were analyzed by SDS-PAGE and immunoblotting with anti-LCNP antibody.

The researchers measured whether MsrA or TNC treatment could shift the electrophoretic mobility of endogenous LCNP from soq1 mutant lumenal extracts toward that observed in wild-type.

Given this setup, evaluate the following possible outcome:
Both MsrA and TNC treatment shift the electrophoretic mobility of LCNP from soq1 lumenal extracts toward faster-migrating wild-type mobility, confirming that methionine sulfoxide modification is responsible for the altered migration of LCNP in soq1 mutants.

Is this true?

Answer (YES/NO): YES